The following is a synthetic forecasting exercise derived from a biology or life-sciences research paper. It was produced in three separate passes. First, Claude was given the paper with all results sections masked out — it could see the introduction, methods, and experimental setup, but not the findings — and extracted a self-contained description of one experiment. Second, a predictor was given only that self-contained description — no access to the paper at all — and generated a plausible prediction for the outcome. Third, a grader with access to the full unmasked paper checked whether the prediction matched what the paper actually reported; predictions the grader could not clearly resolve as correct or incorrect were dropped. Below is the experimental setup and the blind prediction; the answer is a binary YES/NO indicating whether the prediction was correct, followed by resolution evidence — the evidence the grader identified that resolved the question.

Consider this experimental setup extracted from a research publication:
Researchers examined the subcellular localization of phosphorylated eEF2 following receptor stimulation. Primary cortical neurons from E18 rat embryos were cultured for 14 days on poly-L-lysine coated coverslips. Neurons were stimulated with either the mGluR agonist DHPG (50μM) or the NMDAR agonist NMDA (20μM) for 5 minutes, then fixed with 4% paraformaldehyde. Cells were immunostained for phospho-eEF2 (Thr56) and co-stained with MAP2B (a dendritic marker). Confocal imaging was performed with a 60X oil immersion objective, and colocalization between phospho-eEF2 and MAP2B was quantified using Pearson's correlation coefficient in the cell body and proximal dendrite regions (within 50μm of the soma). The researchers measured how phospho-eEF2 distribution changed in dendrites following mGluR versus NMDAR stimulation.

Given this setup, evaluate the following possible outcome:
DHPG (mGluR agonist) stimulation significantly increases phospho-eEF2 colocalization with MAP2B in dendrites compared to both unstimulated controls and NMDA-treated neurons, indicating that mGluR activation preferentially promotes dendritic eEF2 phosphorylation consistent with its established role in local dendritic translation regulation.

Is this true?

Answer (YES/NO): NO